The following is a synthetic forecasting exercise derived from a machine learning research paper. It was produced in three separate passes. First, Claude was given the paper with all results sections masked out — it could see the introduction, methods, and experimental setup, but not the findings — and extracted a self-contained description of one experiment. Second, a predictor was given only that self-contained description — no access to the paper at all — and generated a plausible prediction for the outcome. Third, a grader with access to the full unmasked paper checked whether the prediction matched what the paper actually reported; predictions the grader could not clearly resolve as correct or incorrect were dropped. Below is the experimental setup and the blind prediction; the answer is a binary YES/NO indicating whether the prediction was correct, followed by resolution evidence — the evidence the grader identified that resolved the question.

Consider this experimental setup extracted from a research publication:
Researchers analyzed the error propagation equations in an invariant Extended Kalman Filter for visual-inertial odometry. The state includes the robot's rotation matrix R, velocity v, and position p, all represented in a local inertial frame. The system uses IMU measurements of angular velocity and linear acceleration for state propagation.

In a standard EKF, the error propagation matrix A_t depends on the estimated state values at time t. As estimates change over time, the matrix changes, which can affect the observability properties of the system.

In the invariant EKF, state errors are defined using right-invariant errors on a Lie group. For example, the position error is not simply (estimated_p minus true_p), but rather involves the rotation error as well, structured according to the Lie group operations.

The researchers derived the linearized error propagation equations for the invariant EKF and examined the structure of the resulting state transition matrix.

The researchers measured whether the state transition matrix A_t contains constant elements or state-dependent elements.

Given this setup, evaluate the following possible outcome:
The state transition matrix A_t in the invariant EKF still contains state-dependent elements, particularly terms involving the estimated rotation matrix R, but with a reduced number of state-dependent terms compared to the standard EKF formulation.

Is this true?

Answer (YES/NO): YES